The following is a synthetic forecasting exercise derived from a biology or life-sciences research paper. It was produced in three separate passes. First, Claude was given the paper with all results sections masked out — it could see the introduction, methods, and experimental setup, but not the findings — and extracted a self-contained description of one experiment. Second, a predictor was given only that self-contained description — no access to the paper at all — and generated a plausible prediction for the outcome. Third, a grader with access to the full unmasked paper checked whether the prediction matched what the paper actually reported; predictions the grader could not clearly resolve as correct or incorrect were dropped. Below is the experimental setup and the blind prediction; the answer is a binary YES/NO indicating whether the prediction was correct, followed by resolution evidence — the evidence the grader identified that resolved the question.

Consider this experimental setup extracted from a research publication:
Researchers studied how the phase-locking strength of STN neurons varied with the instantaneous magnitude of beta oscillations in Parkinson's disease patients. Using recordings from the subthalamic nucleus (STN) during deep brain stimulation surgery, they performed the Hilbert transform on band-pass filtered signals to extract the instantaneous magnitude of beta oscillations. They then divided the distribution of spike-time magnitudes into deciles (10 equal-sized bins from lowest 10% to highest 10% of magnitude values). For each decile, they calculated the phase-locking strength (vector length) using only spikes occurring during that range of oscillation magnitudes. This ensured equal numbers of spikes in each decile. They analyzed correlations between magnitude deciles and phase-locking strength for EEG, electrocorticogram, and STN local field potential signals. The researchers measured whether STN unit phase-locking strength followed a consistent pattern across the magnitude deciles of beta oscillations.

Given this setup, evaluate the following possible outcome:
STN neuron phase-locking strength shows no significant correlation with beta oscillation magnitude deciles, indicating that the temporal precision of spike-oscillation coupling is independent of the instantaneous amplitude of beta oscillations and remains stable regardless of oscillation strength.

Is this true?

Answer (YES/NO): NO